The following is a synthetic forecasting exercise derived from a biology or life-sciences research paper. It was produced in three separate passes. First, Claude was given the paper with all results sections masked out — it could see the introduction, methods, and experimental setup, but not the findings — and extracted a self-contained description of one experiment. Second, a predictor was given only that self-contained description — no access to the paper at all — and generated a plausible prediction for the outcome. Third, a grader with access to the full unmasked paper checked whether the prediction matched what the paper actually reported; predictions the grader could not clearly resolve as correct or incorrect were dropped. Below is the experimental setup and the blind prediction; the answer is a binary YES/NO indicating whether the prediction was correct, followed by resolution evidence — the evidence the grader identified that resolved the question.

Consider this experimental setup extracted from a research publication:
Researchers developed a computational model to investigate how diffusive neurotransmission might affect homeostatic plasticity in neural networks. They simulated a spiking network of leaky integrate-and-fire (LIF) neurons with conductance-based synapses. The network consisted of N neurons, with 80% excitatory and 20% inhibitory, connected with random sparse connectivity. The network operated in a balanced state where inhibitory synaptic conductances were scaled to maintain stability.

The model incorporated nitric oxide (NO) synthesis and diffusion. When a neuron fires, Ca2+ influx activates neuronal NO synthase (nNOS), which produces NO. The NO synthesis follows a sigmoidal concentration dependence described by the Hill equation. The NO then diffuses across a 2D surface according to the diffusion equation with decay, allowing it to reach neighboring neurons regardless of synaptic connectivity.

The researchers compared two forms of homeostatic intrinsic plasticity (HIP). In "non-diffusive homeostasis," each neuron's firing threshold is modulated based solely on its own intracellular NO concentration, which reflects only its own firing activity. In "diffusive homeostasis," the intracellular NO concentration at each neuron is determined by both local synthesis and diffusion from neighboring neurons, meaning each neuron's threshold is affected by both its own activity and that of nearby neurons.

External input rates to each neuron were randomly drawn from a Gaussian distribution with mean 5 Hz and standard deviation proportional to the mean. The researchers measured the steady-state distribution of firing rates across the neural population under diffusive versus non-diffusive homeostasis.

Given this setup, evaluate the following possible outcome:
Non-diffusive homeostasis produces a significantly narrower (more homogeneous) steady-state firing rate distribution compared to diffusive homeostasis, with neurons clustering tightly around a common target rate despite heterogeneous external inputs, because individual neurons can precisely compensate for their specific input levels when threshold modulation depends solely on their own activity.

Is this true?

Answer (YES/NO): YES